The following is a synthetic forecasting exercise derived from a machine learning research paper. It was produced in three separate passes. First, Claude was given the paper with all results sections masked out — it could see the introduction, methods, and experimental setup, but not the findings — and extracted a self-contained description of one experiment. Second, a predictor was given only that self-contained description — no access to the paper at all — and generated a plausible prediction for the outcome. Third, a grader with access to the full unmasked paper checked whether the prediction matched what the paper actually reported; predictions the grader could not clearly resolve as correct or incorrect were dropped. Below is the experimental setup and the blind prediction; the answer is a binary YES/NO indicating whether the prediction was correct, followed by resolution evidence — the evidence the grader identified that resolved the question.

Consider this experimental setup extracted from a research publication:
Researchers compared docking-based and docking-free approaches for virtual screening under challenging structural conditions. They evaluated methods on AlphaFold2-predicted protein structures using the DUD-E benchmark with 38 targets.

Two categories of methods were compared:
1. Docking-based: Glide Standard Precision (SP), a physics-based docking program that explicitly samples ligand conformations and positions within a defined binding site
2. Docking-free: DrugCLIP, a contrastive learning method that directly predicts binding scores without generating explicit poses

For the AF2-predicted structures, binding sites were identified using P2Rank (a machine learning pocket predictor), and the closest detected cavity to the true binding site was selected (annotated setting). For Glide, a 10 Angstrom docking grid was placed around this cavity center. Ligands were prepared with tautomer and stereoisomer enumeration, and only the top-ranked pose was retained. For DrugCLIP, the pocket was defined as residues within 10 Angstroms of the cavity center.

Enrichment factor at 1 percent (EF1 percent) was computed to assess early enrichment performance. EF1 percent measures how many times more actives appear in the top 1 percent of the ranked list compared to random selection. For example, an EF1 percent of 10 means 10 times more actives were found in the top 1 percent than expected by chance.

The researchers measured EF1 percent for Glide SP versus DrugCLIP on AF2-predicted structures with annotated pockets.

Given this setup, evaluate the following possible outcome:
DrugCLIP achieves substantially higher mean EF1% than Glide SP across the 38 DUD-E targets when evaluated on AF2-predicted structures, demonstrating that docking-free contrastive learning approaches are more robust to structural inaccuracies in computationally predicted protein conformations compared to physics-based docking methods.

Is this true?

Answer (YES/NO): YES